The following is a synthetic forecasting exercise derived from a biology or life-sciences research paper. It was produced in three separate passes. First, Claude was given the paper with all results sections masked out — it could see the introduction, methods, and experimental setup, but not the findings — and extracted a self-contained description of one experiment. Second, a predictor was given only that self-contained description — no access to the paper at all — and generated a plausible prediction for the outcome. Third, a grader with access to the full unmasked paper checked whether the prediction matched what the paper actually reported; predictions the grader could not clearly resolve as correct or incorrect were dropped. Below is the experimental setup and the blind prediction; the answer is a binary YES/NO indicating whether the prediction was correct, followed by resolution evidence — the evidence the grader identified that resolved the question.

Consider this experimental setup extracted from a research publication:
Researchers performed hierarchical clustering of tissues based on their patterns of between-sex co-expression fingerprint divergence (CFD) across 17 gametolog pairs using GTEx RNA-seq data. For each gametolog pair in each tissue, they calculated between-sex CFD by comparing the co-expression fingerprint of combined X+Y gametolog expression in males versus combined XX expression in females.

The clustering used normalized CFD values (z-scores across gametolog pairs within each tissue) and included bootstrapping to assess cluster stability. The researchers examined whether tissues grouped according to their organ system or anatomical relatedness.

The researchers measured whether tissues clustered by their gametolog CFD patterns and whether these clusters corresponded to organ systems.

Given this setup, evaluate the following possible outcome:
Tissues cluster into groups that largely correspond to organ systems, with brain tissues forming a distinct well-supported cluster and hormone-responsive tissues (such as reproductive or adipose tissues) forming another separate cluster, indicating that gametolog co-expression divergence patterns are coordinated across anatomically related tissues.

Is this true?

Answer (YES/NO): NO